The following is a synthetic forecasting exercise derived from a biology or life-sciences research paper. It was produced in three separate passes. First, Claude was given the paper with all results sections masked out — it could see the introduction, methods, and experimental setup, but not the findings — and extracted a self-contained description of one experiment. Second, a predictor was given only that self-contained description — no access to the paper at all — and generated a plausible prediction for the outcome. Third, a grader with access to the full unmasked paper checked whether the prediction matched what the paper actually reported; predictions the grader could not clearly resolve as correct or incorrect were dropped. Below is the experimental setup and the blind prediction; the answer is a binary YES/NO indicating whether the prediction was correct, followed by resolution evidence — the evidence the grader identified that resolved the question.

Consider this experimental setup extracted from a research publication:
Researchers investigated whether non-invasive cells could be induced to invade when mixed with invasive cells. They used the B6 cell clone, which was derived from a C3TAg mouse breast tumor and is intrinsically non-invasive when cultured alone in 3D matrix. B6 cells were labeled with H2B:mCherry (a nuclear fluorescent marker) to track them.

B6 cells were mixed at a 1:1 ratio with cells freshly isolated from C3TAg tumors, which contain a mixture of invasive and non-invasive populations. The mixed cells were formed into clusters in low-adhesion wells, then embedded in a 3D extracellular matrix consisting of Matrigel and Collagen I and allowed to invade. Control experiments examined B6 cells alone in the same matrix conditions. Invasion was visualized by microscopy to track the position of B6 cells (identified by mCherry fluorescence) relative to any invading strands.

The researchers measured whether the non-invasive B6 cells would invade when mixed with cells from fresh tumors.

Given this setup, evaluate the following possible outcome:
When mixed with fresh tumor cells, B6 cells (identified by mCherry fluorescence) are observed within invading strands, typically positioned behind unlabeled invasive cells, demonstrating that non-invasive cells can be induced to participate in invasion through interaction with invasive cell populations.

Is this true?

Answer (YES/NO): YES